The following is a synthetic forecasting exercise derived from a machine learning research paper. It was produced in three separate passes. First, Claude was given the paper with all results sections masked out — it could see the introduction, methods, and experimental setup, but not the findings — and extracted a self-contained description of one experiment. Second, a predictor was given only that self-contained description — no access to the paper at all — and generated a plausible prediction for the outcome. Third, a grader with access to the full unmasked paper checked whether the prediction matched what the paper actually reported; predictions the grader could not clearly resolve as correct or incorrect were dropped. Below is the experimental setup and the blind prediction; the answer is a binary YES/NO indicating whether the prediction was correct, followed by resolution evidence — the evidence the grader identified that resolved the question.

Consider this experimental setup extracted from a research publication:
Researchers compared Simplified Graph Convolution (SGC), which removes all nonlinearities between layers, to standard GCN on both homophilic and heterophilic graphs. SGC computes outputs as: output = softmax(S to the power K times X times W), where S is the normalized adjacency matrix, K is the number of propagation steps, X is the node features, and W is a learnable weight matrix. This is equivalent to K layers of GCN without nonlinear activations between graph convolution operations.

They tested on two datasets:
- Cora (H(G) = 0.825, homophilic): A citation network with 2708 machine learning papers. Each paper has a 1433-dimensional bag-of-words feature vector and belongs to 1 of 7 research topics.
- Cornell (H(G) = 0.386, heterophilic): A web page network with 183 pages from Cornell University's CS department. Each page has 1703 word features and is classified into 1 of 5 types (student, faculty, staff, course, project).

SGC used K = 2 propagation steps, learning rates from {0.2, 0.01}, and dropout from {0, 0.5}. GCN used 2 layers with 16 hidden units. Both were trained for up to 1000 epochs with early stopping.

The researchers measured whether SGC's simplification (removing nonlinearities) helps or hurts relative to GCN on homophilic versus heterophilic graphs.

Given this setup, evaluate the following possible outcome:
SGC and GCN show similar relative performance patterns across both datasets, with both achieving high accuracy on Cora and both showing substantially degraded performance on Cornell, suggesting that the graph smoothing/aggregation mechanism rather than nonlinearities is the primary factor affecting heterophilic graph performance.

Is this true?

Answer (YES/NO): NO